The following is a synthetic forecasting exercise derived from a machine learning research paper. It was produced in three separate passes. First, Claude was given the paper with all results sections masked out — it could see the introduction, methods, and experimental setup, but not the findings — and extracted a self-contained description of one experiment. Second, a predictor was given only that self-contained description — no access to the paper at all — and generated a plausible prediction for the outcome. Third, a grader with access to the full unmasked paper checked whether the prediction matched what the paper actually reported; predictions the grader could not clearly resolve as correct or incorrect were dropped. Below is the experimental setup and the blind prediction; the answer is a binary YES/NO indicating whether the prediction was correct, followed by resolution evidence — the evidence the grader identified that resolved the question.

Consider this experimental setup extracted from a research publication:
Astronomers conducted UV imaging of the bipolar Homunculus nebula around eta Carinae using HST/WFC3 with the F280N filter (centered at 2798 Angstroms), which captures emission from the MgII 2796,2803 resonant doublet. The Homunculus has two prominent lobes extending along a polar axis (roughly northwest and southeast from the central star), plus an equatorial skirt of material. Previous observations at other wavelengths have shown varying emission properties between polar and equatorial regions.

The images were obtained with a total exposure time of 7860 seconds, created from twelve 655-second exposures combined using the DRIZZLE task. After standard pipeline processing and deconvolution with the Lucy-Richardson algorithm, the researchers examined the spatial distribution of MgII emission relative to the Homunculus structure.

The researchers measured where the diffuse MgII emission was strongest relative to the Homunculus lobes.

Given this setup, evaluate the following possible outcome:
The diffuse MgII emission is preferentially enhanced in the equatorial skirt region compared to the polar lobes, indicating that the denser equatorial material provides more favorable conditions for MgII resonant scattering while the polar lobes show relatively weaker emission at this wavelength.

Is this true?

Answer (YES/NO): NO